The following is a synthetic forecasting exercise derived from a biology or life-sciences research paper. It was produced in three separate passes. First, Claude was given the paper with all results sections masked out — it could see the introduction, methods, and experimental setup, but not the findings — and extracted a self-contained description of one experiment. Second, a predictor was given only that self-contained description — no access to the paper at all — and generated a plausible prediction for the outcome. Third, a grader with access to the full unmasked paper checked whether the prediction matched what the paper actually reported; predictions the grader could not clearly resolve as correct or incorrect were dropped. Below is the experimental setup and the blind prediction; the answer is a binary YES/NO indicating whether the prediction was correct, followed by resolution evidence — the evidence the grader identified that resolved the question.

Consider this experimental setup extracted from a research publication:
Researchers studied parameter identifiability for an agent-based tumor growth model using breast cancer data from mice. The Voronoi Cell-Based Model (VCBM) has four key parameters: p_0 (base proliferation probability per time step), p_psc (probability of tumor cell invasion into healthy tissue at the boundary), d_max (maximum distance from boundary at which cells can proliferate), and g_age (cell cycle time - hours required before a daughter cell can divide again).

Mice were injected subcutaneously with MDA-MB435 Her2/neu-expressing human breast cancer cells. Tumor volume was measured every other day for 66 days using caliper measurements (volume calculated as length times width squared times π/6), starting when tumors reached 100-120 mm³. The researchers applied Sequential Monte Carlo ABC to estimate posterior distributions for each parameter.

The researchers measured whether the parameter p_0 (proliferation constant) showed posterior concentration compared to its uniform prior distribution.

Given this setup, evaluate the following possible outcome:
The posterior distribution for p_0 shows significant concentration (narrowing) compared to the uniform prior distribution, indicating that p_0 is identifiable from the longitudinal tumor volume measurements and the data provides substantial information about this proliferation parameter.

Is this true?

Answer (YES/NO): NO